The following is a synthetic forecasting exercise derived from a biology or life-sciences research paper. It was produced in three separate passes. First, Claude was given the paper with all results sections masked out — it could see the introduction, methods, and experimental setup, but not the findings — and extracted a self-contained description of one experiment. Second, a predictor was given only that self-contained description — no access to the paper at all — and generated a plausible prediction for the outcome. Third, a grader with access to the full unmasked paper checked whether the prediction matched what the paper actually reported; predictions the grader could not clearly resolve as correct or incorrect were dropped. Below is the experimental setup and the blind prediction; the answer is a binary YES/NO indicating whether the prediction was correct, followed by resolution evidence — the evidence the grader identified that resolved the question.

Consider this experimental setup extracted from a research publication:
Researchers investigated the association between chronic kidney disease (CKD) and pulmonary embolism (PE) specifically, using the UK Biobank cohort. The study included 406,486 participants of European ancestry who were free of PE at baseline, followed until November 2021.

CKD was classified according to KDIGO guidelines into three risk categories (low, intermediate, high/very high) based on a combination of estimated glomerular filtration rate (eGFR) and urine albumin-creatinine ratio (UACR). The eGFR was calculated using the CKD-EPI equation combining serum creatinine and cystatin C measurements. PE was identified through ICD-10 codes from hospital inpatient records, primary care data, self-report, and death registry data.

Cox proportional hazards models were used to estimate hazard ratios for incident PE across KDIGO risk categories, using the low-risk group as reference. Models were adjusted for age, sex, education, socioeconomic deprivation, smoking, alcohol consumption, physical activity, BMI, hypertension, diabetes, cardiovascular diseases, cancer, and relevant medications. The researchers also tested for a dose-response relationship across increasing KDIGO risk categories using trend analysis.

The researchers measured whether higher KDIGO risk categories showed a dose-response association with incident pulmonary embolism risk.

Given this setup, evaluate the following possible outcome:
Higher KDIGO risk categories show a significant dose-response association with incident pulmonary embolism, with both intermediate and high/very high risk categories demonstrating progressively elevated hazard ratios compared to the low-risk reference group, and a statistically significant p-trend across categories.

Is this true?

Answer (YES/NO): YES